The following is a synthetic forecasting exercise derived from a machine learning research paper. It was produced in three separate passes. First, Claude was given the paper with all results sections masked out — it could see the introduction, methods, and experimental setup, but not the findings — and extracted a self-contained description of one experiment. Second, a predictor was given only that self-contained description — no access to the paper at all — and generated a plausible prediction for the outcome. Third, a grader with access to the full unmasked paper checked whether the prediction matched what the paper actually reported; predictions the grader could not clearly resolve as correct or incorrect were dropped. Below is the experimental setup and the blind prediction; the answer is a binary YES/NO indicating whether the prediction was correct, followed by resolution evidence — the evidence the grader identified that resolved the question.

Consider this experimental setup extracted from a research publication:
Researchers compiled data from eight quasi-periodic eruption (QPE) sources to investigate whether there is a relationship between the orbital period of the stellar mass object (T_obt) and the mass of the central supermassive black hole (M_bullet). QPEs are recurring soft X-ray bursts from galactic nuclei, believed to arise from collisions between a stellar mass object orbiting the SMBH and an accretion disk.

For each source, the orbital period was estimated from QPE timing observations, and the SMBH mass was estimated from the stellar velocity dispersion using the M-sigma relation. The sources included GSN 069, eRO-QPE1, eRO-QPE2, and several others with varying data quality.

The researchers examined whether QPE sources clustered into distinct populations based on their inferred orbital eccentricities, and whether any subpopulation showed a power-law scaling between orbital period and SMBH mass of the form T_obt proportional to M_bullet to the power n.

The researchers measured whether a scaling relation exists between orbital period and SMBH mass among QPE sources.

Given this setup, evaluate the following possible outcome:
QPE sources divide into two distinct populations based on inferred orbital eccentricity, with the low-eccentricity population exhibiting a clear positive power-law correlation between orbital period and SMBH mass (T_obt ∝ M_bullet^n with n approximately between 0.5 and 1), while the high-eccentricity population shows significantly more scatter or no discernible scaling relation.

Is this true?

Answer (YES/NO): YES